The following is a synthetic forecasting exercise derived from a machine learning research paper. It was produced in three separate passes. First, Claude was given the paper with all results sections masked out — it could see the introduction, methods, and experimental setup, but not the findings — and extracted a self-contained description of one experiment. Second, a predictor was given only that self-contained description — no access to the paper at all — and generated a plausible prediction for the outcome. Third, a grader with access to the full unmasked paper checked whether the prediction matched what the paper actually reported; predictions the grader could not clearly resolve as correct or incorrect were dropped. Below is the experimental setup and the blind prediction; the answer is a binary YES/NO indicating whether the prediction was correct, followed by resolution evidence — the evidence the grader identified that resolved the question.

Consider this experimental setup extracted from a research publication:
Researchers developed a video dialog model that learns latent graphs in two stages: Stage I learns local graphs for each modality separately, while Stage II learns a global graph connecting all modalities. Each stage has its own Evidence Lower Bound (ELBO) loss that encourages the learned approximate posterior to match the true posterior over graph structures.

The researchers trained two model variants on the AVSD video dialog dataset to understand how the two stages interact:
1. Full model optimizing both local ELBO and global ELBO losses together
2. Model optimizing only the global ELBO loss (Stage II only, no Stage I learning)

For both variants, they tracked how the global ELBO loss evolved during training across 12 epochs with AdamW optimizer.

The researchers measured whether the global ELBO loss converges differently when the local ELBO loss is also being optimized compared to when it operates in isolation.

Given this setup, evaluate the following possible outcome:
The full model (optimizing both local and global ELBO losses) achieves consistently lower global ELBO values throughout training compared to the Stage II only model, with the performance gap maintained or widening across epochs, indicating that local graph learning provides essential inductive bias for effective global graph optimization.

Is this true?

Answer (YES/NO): YES